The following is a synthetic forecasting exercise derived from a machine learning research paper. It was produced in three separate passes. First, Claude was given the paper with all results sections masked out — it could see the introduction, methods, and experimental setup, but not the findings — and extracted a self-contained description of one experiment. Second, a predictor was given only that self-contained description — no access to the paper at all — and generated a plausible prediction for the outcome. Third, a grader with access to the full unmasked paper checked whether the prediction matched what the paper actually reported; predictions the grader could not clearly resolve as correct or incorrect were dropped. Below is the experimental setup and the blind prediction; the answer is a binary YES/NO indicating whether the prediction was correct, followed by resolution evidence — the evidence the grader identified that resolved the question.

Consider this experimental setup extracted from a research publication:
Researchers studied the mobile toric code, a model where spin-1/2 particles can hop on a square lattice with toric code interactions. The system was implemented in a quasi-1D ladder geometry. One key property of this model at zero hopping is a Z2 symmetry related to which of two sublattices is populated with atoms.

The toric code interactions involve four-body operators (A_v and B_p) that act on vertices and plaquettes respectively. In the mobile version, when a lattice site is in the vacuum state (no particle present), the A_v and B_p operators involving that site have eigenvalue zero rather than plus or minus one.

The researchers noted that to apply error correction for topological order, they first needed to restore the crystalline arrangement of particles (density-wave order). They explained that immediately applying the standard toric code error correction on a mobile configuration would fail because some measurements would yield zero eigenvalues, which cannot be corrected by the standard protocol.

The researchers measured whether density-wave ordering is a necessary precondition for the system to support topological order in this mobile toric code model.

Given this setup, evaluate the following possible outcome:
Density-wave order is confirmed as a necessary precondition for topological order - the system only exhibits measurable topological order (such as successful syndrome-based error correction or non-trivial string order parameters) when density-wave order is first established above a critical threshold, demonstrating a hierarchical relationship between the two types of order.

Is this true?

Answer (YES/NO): YES